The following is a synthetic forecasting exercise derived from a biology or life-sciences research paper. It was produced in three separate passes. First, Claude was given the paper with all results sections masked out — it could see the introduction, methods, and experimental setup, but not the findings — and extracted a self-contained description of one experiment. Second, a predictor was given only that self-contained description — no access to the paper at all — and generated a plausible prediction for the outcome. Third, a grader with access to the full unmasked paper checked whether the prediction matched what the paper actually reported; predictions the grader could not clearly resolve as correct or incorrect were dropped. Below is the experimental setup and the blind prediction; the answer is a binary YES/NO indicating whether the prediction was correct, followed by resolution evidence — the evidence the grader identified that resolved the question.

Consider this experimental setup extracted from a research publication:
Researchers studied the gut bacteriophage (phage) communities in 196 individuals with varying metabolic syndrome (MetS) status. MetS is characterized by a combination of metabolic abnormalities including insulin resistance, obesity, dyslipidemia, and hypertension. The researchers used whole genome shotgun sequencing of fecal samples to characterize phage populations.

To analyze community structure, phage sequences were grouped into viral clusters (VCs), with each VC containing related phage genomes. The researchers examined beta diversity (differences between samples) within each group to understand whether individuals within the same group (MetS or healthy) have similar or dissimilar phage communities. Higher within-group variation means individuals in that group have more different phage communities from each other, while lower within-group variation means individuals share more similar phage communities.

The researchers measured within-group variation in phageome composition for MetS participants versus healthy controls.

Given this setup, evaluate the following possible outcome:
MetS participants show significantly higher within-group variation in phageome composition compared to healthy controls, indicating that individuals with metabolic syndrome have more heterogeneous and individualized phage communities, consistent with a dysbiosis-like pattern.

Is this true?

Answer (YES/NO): YES